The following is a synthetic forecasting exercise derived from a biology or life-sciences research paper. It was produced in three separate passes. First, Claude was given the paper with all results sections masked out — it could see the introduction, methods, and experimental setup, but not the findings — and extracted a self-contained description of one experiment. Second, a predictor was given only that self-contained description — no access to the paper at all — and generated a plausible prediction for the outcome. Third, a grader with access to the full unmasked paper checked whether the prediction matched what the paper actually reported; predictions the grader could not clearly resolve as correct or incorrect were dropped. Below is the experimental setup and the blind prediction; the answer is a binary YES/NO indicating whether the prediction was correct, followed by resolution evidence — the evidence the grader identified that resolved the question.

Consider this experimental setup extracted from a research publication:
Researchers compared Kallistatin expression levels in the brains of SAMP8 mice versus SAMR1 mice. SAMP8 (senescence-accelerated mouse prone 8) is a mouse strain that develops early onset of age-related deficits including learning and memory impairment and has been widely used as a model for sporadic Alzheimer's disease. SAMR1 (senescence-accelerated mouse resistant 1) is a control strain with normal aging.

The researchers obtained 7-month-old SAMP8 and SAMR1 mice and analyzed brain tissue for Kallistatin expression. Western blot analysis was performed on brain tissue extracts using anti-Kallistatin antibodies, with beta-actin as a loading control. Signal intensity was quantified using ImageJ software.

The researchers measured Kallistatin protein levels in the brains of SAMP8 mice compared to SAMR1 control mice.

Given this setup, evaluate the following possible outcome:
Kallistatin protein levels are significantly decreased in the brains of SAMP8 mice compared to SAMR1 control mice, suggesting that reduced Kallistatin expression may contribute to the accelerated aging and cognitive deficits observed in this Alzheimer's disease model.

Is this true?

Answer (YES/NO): NO